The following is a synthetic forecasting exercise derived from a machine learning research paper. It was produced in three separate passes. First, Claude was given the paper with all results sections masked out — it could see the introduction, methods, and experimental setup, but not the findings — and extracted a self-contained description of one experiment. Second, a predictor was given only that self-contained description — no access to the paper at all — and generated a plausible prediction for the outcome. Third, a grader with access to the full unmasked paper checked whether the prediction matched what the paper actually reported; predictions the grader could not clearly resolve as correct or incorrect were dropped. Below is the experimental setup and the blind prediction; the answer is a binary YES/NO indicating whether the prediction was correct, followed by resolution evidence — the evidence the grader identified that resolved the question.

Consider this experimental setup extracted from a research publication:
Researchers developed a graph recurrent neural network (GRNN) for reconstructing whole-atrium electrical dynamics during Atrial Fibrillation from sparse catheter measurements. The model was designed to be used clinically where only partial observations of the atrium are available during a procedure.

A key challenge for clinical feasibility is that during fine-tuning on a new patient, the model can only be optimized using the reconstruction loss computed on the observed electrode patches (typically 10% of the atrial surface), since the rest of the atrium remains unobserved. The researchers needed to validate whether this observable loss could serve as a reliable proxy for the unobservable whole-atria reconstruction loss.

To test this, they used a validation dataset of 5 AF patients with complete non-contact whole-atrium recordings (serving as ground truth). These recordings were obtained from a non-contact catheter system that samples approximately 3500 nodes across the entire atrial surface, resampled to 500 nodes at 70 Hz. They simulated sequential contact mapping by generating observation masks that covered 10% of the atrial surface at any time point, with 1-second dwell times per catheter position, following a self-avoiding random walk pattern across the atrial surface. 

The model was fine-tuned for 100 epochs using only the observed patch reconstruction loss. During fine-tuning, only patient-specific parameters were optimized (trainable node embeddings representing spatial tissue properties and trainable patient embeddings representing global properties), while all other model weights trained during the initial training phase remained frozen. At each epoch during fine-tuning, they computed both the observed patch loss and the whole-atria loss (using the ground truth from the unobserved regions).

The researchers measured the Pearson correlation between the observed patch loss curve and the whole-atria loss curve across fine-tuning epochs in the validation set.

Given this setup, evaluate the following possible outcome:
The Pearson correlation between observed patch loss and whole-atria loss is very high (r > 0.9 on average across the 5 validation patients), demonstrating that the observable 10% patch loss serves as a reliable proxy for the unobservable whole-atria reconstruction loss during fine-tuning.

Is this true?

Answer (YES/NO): YES